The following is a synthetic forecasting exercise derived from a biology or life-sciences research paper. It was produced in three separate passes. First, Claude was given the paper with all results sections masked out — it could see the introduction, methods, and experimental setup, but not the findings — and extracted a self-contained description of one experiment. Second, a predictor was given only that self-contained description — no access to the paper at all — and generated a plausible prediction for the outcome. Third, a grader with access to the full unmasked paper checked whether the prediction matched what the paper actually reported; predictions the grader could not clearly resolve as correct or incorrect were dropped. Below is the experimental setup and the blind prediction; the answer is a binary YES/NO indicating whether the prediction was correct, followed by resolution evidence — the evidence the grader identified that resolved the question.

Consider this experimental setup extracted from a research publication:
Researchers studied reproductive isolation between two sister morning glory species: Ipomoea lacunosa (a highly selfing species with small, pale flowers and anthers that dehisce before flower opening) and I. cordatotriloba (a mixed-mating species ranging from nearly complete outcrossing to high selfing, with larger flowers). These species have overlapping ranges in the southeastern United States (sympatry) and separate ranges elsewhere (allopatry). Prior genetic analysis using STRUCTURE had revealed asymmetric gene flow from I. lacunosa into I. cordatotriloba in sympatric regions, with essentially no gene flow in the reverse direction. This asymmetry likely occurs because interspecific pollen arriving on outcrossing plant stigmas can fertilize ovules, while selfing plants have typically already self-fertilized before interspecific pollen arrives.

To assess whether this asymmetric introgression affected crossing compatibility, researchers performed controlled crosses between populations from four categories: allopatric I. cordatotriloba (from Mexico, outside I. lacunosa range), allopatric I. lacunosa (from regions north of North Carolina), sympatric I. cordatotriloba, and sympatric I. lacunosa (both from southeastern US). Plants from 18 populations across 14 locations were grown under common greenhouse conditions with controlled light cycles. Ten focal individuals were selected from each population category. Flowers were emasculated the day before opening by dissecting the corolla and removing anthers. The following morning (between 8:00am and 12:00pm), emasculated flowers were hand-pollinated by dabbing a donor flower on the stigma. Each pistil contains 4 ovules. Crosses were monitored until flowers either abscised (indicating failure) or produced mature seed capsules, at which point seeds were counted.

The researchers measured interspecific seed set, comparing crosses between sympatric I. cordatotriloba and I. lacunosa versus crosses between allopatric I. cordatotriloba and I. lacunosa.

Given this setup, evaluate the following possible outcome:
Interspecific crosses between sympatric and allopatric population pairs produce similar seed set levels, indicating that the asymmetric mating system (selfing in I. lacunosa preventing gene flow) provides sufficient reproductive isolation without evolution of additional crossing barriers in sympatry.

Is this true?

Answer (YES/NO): NO